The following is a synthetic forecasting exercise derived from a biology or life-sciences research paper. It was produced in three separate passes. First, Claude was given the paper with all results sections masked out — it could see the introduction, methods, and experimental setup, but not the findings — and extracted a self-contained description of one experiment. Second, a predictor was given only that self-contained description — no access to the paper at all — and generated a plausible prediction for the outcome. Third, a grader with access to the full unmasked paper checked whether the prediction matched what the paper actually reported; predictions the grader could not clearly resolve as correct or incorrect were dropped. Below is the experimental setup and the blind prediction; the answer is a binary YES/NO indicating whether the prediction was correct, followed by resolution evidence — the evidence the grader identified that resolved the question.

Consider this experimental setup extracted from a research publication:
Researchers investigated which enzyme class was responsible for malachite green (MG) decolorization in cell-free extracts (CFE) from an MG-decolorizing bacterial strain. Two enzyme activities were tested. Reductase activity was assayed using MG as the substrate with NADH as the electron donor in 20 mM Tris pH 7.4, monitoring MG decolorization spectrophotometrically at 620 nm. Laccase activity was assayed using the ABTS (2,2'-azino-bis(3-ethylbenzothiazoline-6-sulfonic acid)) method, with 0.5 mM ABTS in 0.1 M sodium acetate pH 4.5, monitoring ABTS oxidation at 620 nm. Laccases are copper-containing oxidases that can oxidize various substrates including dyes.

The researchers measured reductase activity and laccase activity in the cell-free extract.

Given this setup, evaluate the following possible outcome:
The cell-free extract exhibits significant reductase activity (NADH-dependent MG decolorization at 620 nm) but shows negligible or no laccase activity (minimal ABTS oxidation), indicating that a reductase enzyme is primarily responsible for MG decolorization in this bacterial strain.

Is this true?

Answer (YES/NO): YES